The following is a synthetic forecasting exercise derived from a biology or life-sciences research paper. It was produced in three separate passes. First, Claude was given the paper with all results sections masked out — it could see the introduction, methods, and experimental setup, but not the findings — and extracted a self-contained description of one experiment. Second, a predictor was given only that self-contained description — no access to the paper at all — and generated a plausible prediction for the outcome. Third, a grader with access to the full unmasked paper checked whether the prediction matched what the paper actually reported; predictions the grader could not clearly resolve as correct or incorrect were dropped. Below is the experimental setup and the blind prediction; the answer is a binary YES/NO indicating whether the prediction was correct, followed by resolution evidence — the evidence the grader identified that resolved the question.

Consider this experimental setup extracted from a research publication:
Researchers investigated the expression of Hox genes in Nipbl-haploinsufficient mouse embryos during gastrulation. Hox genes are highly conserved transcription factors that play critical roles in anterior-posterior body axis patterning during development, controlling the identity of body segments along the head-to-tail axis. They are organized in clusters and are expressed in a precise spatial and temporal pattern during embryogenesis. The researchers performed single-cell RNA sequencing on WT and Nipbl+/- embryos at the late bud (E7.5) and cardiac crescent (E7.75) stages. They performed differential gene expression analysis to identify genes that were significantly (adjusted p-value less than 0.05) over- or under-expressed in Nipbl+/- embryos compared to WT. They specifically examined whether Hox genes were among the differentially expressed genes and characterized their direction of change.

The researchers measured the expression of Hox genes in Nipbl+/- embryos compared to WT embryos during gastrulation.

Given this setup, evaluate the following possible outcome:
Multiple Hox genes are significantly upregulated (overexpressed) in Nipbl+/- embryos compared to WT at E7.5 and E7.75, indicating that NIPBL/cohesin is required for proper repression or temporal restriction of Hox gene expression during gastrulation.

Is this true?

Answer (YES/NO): NO